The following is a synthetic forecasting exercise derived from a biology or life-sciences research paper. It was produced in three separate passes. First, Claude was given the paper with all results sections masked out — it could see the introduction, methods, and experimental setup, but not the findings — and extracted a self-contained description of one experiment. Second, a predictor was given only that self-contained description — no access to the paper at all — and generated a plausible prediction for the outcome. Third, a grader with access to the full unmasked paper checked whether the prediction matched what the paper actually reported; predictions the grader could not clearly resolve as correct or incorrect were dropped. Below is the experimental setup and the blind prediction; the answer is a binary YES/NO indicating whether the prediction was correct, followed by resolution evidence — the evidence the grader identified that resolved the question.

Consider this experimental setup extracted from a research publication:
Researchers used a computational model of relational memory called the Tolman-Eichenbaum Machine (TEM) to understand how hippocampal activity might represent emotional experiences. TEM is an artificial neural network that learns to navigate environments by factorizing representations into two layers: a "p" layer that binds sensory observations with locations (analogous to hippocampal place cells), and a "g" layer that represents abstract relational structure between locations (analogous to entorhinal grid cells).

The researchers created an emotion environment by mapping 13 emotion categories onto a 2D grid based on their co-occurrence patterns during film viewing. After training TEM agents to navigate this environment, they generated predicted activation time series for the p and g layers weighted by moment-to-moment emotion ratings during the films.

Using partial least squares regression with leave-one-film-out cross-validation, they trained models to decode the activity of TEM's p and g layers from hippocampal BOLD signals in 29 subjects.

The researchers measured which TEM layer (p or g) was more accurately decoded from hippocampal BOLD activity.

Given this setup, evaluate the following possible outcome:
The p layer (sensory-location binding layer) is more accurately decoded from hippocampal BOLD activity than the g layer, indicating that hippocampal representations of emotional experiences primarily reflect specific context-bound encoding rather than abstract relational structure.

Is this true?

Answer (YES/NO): YES